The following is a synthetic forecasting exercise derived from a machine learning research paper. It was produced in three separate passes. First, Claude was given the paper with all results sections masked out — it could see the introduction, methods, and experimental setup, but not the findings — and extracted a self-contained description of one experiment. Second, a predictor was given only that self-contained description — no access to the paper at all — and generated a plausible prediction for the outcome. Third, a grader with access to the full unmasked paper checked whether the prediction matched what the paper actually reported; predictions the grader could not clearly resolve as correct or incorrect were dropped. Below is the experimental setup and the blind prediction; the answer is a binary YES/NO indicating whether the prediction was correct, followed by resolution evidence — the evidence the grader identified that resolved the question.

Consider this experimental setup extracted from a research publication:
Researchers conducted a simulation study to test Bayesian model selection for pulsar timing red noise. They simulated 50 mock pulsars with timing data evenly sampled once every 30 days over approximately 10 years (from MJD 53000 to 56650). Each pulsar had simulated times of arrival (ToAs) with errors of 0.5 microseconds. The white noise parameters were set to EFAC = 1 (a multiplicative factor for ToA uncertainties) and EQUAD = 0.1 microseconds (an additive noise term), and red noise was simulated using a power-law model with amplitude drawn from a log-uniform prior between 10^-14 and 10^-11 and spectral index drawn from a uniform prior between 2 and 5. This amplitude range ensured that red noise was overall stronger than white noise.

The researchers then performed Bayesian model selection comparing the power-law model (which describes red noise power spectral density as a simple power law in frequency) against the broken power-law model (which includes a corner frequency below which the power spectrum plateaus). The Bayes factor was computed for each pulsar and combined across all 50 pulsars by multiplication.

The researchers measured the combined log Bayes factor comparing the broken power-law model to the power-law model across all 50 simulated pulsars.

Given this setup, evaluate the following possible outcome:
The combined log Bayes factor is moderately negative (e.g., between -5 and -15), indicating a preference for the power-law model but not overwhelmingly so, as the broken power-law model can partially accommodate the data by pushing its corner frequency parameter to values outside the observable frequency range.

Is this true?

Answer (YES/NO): NO